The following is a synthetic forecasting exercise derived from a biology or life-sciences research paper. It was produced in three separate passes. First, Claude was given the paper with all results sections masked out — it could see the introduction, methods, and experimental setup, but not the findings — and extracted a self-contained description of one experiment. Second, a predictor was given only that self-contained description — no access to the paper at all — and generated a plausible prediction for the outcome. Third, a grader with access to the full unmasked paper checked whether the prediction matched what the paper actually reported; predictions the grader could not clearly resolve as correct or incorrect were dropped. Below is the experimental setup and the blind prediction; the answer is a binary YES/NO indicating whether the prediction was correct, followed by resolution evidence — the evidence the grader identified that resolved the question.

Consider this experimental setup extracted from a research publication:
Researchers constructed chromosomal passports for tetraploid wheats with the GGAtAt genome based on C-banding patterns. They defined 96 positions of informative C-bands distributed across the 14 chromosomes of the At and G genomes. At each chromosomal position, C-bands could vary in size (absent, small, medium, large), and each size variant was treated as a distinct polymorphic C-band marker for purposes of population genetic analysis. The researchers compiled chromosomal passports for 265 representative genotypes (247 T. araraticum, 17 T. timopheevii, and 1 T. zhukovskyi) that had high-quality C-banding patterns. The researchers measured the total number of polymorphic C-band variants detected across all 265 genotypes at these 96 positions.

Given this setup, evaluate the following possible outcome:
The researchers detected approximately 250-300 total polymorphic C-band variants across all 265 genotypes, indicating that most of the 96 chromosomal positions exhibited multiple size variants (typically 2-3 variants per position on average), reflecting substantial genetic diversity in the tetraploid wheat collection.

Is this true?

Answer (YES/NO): NO